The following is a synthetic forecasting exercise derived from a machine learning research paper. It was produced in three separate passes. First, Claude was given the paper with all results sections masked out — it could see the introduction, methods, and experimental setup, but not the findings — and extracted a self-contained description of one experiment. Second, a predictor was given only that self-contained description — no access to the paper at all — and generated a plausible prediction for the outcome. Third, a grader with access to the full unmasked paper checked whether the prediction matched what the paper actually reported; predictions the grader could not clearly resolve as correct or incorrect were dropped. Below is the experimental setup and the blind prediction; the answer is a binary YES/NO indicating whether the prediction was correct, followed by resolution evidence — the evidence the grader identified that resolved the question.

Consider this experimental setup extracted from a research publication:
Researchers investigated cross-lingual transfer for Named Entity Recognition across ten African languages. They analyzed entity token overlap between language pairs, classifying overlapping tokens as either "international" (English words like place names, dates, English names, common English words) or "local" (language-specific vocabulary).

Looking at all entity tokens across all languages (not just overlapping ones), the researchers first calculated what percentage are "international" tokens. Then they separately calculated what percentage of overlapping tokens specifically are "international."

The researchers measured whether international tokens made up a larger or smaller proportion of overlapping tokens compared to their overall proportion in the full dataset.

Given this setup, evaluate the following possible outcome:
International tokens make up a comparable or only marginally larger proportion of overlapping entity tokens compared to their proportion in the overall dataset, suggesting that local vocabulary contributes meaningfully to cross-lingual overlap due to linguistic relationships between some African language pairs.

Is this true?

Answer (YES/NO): NO